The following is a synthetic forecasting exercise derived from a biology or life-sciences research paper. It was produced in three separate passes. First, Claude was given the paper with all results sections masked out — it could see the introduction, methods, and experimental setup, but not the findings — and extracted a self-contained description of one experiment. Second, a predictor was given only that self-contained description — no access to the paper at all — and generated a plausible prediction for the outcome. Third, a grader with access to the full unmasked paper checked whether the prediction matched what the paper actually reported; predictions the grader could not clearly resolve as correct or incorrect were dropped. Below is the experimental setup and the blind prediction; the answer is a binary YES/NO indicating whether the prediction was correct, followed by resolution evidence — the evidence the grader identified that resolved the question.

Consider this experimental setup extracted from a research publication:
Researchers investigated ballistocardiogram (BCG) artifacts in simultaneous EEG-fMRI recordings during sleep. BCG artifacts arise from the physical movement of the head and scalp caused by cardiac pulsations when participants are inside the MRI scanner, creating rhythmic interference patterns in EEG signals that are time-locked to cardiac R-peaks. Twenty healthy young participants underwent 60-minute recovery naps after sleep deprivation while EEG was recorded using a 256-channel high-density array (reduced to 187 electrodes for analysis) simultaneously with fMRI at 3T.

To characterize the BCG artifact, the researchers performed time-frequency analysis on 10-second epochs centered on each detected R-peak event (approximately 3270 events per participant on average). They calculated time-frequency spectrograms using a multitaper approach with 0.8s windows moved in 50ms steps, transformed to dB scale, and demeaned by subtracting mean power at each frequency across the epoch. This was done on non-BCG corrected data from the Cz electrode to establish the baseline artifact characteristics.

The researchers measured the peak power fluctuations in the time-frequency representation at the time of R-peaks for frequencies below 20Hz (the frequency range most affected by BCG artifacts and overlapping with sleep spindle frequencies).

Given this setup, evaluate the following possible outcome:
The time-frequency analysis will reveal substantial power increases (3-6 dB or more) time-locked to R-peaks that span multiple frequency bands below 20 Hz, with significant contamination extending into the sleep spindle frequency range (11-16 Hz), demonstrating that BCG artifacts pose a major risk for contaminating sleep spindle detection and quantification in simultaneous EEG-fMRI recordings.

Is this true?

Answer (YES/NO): NO